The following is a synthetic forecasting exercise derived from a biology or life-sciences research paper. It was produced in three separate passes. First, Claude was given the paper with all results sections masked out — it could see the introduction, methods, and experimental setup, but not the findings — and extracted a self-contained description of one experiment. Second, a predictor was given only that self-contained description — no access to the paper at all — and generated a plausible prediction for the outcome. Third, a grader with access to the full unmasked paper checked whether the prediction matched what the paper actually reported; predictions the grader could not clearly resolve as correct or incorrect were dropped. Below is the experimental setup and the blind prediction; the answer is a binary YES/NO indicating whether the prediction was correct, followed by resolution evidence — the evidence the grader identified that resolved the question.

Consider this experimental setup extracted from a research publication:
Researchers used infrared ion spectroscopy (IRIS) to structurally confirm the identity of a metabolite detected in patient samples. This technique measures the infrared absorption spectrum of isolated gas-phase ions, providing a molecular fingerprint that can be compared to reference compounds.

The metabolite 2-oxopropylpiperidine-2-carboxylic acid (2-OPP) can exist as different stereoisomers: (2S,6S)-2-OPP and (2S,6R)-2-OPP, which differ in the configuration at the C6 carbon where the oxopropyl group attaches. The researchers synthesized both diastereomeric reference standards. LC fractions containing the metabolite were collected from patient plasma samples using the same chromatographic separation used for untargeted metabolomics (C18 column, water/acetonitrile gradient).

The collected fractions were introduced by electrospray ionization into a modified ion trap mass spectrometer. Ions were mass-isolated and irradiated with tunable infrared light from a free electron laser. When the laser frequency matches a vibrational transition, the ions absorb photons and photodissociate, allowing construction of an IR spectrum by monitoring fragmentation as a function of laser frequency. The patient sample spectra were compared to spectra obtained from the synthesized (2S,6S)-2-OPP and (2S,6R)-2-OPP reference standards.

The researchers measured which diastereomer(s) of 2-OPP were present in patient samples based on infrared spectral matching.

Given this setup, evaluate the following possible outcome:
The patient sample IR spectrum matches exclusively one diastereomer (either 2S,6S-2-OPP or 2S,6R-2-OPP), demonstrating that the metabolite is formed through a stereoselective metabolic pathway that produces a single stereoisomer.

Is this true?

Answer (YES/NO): NO